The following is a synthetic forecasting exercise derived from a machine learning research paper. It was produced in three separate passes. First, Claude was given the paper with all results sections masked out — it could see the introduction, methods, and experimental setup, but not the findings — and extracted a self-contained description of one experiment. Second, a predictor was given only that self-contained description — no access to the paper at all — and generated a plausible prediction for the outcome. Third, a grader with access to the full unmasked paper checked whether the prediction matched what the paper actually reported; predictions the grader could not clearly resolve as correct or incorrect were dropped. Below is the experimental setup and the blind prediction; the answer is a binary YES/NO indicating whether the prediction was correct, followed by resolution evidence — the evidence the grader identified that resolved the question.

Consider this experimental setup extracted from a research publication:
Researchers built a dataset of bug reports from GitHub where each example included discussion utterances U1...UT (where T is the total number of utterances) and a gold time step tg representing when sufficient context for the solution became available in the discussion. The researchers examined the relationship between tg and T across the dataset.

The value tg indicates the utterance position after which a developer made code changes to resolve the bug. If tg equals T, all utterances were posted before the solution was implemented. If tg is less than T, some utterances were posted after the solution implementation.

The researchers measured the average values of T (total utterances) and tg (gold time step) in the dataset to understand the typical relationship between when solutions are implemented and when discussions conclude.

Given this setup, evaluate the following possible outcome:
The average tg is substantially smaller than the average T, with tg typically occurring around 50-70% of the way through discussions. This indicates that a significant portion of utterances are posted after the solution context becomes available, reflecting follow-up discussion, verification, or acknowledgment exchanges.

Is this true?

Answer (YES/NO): NO